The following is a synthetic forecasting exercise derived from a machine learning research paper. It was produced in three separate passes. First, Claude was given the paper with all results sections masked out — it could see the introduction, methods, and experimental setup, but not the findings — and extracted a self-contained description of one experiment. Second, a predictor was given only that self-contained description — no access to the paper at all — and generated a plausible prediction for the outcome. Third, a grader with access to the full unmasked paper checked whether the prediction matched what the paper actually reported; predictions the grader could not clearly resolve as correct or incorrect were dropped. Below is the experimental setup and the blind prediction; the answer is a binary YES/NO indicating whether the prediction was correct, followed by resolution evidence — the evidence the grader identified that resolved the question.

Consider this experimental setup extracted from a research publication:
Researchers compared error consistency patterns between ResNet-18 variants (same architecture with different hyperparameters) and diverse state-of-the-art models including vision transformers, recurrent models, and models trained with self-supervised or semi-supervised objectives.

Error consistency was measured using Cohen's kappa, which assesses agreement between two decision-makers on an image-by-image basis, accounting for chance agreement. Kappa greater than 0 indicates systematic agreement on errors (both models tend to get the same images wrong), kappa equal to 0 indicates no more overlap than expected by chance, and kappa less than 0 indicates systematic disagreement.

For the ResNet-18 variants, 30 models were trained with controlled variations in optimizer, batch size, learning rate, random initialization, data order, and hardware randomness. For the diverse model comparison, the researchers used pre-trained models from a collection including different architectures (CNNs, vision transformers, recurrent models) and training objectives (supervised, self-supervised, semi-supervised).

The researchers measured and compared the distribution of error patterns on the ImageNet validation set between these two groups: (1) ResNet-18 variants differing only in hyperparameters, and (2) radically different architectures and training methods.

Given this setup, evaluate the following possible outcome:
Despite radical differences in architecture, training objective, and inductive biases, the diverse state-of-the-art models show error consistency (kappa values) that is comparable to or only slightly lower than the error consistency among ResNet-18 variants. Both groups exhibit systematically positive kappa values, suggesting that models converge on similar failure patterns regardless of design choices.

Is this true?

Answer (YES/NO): YES